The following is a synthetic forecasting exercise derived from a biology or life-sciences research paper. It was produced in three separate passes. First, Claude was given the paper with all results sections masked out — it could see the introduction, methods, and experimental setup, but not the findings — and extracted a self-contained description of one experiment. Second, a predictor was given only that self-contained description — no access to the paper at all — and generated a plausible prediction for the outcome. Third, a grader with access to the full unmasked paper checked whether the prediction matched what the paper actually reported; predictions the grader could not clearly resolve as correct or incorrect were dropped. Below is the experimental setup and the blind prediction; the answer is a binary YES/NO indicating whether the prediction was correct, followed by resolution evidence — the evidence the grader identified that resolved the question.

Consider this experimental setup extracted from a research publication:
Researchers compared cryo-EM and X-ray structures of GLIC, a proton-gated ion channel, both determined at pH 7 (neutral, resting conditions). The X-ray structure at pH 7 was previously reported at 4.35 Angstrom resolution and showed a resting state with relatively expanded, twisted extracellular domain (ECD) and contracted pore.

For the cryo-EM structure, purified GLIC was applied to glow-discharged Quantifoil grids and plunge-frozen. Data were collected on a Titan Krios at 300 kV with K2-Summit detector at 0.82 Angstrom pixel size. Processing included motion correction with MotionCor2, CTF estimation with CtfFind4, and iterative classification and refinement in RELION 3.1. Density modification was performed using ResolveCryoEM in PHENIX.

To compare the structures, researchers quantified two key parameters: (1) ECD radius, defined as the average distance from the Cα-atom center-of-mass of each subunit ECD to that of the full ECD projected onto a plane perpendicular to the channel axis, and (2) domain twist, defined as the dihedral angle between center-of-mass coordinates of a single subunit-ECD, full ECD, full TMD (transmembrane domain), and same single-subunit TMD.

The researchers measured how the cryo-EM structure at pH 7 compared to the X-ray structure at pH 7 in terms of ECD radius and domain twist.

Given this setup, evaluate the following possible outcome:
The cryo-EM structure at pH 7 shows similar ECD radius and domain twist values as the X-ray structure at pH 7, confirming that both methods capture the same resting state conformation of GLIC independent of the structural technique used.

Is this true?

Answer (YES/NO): NO